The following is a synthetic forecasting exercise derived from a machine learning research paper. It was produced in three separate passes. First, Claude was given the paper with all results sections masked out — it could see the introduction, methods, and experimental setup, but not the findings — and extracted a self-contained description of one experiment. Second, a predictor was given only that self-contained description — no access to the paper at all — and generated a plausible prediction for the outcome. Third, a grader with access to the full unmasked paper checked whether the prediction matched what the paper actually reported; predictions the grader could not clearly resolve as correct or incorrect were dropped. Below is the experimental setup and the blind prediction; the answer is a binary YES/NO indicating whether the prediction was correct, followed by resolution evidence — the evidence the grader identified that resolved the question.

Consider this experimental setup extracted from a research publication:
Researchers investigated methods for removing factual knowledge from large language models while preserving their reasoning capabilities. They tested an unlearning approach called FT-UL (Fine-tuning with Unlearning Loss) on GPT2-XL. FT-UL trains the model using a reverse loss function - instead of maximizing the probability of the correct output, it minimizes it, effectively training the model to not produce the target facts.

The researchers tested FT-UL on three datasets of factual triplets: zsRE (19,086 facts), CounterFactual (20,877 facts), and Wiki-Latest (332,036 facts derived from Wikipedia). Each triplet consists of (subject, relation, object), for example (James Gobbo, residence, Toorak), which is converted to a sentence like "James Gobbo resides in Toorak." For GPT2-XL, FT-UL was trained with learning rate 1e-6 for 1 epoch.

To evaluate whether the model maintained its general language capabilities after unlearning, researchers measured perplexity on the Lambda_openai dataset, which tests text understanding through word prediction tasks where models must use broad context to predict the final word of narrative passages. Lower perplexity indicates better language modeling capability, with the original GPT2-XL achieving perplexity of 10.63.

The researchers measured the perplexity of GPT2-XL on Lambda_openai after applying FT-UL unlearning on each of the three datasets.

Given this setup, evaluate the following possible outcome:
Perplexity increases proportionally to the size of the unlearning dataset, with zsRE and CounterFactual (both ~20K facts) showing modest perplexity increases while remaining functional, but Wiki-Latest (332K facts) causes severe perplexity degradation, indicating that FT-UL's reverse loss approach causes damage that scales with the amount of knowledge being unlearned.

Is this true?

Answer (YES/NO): NO